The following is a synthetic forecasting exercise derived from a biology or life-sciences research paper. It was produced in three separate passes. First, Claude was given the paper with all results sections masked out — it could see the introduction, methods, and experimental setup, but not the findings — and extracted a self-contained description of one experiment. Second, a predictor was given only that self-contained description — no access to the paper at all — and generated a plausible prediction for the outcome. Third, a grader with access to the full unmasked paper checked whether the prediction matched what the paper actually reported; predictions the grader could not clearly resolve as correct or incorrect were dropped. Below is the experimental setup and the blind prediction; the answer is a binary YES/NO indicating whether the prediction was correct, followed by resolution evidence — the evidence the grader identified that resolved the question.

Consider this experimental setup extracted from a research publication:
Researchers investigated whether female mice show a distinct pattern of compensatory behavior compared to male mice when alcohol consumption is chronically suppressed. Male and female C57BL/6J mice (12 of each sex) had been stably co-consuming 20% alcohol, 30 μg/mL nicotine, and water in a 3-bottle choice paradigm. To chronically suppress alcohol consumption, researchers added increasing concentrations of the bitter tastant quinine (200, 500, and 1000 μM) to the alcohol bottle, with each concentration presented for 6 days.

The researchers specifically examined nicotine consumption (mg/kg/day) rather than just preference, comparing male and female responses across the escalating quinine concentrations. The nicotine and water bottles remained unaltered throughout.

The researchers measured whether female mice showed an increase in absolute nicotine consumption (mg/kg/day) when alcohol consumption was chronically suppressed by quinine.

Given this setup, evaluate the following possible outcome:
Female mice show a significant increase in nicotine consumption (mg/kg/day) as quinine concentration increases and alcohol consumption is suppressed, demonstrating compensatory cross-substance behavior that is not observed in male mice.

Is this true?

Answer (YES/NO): YES